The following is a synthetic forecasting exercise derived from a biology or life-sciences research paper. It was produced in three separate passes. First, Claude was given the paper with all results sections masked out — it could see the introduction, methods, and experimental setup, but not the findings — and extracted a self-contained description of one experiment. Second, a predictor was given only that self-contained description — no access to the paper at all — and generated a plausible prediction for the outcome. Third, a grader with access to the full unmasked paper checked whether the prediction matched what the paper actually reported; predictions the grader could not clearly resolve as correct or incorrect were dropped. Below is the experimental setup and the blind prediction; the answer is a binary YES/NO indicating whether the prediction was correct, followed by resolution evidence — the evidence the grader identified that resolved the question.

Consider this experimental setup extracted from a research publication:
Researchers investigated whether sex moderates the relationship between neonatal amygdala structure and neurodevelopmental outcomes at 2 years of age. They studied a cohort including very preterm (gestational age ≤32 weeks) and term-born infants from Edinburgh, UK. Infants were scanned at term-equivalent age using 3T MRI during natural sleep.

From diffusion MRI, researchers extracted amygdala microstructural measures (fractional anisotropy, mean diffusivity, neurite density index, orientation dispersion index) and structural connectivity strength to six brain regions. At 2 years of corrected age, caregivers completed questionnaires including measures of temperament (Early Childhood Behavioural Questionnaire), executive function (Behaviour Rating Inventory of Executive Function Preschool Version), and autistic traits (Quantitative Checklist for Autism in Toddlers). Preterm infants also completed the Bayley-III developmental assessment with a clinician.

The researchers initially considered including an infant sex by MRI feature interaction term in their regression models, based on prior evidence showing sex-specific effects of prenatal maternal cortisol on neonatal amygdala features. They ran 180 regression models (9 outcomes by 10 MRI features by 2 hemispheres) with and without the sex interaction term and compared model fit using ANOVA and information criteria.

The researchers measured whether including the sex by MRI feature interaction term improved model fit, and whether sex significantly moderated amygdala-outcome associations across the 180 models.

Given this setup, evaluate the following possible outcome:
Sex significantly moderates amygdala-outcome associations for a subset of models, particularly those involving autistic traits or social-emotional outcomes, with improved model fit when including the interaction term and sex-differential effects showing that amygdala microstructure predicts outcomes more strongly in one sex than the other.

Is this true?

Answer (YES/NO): NO